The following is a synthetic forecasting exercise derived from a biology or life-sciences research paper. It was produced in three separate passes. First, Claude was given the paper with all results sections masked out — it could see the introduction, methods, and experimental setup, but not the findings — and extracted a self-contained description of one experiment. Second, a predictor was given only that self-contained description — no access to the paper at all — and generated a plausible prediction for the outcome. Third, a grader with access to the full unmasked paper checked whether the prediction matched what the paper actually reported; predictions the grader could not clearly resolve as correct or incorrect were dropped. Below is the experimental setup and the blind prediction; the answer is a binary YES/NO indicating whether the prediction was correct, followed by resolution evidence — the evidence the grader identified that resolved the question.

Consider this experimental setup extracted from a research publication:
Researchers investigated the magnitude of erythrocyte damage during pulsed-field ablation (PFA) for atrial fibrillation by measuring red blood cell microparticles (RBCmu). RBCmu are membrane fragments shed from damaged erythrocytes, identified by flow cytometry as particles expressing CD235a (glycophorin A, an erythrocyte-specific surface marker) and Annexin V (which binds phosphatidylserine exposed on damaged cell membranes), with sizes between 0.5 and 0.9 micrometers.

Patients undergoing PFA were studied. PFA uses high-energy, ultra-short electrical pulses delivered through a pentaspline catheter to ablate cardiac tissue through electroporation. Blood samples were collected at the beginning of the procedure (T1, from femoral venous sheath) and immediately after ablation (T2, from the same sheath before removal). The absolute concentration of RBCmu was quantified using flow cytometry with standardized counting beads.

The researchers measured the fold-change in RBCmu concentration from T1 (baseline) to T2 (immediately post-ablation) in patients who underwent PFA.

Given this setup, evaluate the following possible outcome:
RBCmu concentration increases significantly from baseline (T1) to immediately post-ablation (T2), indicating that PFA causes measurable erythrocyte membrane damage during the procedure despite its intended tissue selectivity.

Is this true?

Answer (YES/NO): YES